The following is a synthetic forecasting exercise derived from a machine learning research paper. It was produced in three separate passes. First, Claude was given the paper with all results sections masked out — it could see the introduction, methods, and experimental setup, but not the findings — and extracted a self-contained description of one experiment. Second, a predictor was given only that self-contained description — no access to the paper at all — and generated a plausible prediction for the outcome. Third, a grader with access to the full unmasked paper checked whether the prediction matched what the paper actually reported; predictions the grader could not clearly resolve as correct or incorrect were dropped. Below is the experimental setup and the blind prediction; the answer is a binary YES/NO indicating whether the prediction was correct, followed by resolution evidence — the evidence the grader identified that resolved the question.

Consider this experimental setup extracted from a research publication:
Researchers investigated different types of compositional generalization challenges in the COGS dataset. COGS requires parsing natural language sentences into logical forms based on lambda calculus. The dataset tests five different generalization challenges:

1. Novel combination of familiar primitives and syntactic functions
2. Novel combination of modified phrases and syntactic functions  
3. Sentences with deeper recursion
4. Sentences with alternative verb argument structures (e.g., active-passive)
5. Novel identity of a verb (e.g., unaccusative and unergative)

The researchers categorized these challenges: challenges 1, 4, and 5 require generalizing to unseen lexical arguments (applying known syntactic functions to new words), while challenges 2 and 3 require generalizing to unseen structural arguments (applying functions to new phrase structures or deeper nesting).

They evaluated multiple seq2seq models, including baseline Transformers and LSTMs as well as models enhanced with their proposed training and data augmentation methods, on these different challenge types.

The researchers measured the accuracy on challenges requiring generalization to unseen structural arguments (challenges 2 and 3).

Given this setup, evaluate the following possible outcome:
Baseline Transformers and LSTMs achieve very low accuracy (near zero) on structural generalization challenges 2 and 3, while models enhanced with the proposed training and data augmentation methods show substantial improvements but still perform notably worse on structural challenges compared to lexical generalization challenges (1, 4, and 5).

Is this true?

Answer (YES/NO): NO